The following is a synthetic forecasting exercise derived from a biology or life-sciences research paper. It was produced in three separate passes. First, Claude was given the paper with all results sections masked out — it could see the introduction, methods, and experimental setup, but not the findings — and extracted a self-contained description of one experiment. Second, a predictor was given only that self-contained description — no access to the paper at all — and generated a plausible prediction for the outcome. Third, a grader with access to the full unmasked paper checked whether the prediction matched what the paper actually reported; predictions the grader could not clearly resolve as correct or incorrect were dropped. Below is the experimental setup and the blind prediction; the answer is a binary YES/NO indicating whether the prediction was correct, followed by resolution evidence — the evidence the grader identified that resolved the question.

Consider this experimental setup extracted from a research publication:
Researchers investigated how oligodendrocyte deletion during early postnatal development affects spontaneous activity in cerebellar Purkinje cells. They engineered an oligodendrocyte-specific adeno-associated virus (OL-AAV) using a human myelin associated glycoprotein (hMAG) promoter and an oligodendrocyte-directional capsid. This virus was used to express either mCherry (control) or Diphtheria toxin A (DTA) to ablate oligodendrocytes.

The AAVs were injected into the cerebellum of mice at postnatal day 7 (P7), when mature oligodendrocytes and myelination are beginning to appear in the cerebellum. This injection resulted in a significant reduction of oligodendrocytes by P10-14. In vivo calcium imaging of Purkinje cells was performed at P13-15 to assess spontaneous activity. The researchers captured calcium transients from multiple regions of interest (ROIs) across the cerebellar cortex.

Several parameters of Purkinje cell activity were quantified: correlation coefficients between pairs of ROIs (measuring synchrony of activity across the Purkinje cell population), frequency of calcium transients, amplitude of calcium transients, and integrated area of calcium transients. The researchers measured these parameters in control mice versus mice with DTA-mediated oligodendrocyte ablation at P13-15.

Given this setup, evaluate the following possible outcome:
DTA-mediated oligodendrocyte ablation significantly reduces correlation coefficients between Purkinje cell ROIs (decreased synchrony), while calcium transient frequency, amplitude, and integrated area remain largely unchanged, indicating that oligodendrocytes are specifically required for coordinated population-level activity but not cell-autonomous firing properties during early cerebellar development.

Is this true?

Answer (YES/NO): YES